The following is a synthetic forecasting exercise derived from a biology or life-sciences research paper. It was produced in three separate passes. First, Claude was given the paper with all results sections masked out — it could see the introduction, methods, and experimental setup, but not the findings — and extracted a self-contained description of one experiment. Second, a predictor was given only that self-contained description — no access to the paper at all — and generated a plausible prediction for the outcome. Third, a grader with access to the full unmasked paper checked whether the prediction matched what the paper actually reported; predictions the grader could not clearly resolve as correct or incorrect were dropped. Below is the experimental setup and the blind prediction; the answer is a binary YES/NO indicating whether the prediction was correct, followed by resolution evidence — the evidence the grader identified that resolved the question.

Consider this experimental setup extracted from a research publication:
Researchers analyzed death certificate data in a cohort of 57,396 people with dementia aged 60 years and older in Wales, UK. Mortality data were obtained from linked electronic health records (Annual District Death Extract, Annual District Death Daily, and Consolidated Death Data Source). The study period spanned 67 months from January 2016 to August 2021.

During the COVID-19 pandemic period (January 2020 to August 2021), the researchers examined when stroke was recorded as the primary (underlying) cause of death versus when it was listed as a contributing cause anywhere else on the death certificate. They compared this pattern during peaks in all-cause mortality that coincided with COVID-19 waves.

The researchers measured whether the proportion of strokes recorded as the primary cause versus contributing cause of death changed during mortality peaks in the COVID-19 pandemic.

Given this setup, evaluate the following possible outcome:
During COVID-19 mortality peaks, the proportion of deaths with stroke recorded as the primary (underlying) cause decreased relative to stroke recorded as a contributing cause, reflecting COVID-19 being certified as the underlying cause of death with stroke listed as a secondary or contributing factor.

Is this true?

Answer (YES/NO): YES